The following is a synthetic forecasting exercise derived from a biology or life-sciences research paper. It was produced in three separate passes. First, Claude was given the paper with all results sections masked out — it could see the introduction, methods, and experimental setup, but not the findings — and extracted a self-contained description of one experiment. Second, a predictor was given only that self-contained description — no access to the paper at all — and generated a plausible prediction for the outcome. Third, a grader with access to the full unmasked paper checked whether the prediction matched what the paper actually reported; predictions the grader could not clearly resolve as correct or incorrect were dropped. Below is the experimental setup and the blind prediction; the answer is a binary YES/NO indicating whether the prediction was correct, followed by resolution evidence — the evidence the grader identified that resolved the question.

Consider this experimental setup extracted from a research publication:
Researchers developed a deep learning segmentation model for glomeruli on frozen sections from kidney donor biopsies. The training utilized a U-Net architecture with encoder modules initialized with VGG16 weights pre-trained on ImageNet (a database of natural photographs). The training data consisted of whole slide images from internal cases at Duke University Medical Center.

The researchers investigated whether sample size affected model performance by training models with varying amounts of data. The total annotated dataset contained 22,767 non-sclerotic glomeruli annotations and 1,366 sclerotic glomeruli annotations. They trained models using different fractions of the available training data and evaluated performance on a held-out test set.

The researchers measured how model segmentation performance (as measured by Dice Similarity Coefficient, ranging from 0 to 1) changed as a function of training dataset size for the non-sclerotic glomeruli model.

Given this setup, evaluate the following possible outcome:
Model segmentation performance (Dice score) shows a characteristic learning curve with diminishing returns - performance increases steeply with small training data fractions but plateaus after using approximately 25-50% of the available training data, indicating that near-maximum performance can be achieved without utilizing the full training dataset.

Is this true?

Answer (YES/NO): NO